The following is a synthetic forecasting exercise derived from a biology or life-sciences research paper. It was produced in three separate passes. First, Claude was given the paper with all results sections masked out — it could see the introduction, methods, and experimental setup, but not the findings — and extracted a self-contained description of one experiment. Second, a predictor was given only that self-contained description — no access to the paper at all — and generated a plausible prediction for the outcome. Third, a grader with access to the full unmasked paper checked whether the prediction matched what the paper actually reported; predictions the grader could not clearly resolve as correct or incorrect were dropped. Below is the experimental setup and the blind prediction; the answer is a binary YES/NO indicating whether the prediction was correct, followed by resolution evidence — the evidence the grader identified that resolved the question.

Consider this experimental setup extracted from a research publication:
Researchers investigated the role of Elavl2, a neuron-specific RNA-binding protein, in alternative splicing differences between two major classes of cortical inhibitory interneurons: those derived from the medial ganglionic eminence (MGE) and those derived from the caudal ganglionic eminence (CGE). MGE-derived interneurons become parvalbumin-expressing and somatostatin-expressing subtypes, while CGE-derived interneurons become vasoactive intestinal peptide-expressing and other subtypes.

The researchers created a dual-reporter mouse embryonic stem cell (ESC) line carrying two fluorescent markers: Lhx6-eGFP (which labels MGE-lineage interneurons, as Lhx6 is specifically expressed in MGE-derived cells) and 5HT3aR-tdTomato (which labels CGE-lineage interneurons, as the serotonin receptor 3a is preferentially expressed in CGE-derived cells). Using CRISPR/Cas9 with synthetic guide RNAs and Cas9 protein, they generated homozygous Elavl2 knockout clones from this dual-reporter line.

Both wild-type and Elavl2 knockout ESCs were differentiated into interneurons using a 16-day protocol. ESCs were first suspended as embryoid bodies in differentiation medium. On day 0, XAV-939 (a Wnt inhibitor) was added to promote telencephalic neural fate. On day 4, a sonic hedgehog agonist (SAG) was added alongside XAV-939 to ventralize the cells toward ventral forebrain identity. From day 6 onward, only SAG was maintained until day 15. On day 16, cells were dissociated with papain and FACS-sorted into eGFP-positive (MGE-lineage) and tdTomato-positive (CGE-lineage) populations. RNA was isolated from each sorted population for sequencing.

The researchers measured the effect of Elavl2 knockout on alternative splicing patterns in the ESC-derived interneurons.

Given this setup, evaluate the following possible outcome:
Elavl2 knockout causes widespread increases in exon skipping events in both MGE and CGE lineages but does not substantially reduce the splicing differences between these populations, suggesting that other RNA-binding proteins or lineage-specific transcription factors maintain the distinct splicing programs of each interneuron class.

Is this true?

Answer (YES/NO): NO